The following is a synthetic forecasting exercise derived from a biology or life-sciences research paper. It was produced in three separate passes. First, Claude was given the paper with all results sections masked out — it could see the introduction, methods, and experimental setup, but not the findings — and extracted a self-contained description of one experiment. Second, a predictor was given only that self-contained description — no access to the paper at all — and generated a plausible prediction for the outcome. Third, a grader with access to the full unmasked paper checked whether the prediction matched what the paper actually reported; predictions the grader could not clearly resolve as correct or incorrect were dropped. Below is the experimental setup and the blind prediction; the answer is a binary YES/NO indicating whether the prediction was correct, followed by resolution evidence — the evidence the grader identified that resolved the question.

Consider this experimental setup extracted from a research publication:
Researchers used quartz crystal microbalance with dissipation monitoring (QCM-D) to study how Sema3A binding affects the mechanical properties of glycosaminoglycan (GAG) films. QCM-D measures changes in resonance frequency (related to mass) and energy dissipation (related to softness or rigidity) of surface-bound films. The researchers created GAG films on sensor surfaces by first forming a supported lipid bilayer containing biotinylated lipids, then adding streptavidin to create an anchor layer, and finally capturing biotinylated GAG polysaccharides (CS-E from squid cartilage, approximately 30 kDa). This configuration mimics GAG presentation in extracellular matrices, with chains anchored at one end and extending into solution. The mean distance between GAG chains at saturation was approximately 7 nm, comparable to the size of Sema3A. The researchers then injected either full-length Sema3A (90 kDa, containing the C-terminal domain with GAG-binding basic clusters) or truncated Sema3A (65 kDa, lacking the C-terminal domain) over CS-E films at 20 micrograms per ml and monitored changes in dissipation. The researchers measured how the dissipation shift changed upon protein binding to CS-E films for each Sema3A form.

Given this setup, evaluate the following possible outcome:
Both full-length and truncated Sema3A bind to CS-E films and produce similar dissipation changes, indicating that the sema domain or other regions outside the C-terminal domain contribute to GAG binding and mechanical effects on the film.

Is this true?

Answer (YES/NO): NO